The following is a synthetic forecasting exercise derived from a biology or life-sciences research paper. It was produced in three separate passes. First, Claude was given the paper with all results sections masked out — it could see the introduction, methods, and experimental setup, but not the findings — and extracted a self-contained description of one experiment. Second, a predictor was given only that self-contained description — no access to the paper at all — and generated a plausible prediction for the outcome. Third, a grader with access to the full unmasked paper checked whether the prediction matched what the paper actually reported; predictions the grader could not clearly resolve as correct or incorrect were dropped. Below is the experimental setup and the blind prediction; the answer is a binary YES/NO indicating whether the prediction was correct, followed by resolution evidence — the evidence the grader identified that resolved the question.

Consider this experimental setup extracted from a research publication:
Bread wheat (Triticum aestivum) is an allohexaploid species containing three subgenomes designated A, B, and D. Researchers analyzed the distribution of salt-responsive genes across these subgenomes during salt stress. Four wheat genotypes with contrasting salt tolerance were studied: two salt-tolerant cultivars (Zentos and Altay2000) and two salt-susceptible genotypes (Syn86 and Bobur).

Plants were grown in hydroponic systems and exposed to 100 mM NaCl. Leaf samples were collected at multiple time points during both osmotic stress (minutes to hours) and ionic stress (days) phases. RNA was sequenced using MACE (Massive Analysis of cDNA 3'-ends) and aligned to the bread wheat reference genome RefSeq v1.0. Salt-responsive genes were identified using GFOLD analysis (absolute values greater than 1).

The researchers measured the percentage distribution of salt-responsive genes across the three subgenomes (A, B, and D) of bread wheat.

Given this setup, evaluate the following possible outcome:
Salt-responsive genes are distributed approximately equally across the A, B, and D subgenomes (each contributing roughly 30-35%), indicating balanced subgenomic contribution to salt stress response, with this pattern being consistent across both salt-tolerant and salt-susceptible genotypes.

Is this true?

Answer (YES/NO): NO